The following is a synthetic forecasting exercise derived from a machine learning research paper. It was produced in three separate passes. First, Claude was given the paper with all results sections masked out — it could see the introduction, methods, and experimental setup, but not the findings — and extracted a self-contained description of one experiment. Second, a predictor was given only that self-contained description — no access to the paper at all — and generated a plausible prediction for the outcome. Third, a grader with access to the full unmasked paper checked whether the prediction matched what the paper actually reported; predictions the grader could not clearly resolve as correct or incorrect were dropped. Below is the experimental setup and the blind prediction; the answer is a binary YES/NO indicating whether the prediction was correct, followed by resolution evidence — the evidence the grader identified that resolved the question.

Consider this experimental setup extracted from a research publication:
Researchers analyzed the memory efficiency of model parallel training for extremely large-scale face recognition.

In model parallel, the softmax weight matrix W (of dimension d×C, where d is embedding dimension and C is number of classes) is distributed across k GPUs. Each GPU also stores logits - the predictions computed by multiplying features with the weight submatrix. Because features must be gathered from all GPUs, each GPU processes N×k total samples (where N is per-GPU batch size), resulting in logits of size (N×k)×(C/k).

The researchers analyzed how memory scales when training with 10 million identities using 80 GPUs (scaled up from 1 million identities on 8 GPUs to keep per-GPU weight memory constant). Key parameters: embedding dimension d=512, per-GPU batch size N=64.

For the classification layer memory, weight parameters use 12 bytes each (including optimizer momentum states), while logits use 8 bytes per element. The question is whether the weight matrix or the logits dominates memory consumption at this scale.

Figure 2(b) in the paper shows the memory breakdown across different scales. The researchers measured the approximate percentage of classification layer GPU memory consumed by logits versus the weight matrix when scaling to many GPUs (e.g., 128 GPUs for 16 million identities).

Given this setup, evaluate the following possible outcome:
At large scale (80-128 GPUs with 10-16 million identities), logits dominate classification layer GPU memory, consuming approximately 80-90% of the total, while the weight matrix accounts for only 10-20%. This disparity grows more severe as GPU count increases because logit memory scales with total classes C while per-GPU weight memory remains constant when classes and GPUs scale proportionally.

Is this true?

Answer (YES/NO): YES